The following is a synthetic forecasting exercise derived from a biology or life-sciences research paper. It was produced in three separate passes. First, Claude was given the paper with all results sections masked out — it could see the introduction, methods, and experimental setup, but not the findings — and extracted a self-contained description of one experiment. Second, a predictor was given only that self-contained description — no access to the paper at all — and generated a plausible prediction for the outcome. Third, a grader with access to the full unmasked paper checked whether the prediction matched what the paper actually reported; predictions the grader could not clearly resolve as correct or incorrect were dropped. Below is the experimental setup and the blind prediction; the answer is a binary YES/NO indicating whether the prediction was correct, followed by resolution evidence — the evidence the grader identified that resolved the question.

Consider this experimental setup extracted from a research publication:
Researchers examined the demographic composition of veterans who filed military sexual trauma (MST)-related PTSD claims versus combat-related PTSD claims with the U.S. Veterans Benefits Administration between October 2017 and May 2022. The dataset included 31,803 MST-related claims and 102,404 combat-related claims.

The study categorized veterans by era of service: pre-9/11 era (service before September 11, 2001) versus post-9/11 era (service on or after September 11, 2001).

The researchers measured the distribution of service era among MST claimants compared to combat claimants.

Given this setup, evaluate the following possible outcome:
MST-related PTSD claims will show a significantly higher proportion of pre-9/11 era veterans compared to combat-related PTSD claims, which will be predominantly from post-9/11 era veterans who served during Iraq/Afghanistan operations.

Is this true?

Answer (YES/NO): YES